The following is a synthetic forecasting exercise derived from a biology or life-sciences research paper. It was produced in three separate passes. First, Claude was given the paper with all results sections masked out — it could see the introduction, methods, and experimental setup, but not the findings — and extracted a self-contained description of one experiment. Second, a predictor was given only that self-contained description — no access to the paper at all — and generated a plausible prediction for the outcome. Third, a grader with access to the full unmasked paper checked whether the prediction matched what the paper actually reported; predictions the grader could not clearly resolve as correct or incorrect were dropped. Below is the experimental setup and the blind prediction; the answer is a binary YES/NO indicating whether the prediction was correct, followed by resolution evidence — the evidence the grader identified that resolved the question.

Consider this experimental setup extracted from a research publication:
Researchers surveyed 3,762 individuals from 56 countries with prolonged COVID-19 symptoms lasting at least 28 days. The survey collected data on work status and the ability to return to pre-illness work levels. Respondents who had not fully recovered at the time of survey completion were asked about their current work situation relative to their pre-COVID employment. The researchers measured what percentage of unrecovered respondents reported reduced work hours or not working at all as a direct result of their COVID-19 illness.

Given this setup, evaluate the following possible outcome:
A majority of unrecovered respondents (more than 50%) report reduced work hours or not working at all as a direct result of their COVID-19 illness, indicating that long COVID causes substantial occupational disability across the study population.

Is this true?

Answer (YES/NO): YES